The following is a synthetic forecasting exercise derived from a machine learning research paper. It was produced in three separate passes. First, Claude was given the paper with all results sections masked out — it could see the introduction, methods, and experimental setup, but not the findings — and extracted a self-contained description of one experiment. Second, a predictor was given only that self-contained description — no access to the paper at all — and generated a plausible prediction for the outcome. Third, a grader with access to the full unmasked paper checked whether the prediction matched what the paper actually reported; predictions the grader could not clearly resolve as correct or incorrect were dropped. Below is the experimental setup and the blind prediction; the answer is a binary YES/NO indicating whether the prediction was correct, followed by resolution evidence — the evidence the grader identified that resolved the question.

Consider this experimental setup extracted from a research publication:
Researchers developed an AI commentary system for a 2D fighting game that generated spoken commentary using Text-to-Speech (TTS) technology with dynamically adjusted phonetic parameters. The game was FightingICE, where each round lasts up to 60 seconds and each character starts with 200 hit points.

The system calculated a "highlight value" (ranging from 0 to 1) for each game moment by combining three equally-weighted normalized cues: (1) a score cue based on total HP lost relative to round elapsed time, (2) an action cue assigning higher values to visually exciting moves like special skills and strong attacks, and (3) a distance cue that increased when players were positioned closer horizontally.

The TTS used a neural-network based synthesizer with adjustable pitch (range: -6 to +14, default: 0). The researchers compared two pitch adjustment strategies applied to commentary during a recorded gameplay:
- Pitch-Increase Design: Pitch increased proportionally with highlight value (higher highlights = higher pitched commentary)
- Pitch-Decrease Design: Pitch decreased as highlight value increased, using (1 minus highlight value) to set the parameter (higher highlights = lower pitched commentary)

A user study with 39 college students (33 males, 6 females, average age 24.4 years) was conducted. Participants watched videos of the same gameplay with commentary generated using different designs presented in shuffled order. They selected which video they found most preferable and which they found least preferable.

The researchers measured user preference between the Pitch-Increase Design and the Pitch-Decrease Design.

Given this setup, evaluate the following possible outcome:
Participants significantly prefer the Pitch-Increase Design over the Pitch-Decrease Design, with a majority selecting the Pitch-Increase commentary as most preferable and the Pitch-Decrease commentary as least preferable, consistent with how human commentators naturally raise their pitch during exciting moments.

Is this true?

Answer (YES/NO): NO